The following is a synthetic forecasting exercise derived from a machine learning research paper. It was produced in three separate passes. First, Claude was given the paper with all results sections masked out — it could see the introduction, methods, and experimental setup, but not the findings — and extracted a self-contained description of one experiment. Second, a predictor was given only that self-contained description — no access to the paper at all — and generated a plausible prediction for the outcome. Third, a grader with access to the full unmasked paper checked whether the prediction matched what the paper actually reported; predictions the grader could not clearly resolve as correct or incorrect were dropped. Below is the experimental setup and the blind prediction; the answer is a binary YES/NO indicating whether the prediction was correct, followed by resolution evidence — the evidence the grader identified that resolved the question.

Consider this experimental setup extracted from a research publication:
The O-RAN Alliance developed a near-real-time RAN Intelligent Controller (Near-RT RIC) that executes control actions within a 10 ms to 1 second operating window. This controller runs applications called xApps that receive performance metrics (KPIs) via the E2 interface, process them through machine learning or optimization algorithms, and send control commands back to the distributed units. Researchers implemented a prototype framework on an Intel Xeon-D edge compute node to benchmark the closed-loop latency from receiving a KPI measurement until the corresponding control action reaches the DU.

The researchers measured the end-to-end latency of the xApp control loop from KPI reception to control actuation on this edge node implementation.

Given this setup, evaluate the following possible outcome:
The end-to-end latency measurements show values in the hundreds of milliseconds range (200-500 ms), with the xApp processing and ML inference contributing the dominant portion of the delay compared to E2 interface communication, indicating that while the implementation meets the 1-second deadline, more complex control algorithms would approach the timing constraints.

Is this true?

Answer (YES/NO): NO